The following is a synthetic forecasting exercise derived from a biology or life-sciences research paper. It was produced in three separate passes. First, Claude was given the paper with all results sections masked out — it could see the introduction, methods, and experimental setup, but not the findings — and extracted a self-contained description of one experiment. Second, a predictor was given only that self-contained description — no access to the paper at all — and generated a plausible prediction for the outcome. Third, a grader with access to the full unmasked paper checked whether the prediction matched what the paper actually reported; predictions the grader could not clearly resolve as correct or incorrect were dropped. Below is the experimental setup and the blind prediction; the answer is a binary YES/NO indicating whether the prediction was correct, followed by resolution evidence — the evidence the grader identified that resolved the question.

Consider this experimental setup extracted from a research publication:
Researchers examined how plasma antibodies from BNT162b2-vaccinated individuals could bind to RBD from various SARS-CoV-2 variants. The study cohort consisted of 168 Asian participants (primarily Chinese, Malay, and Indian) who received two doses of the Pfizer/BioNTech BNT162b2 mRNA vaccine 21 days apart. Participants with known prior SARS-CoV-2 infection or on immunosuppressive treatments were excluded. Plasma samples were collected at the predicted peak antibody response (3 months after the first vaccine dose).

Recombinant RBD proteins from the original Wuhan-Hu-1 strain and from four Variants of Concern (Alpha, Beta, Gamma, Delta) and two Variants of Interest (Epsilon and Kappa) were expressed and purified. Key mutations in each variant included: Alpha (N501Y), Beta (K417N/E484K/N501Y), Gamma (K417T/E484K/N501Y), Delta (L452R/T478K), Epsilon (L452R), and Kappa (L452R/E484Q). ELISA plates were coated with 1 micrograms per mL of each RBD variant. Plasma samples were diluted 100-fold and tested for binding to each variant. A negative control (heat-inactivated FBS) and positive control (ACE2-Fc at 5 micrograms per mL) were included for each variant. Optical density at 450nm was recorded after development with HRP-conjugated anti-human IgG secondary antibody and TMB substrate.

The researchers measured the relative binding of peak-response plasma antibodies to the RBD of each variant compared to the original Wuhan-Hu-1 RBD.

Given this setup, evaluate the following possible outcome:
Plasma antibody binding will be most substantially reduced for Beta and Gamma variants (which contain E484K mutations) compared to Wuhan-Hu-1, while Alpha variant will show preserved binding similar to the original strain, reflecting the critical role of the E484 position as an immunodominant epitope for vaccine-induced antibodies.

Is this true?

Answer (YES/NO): NO